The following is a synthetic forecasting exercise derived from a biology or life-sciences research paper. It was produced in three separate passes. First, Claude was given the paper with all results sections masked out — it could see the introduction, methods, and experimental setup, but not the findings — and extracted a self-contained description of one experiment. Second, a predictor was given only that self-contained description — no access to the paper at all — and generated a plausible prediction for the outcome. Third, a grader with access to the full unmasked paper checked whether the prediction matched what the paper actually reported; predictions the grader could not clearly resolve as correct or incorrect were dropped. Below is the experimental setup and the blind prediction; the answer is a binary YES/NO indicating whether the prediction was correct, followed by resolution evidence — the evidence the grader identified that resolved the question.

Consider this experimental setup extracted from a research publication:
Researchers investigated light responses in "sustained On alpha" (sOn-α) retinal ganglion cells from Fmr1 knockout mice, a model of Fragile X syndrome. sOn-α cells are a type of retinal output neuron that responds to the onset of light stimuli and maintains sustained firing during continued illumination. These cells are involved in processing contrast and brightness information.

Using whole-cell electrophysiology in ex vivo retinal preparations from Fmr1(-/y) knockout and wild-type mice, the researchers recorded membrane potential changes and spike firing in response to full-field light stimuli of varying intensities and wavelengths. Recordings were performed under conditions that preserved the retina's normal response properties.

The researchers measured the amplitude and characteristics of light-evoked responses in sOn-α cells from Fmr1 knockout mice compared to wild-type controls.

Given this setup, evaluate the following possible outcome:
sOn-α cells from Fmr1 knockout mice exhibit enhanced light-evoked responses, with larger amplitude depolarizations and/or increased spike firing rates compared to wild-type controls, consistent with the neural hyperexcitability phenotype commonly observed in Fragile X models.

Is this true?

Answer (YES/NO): NO